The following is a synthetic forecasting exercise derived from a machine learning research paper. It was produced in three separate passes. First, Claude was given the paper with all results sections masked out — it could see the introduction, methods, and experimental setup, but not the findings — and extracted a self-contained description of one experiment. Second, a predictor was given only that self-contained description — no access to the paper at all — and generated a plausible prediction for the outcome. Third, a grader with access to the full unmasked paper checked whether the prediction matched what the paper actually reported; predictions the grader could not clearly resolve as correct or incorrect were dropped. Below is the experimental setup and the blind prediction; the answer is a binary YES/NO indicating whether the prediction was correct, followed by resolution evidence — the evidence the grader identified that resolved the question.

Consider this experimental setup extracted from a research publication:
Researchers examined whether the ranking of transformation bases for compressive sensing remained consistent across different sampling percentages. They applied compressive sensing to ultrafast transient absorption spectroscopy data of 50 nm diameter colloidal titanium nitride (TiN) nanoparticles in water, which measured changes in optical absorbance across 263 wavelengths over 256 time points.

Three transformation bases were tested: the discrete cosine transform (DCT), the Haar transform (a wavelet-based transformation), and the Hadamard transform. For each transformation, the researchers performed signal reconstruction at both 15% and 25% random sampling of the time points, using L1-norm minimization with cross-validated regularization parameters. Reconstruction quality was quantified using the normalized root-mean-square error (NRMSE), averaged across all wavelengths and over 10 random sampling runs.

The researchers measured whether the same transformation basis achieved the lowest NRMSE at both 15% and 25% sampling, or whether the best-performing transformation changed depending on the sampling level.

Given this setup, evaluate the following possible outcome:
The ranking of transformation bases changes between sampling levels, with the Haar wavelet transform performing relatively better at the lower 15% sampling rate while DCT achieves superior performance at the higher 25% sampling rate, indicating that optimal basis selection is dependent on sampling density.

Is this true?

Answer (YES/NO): NO